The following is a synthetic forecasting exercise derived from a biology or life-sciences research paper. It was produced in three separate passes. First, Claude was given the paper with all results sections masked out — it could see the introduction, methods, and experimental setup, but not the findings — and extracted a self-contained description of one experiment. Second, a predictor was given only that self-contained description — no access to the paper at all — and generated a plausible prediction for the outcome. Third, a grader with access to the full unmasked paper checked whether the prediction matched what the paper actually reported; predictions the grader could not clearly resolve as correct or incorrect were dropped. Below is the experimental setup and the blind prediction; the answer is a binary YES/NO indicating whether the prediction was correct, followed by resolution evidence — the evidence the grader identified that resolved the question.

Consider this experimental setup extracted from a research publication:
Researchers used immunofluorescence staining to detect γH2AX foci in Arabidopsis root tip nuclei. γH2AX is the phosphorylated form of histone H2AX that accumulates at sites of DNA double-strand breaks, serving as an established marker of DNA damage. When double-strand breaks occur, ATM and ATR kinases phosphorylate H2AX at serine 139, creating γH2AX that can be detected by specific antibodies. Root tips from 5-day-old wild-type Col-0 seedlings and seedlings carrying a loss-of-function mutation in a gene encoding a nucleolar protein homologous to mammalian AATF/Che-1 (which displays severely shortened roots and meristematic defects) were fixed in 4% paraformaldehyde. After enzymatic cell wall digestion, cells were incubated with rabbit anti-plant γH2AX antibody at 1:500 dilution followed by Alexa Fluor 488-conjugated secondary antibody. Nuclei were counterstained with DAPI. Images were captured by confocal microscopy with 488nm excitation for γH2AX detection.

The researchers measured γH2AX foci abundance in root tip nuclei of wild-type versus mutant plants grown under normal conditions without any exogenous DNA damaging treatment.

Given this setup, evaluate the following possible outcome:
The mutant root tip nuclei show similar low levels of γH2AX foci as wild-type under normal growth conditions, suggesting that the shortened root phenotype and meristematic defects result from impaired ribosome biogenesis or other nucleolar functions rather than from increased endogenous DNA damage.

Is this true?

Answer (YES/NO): NO